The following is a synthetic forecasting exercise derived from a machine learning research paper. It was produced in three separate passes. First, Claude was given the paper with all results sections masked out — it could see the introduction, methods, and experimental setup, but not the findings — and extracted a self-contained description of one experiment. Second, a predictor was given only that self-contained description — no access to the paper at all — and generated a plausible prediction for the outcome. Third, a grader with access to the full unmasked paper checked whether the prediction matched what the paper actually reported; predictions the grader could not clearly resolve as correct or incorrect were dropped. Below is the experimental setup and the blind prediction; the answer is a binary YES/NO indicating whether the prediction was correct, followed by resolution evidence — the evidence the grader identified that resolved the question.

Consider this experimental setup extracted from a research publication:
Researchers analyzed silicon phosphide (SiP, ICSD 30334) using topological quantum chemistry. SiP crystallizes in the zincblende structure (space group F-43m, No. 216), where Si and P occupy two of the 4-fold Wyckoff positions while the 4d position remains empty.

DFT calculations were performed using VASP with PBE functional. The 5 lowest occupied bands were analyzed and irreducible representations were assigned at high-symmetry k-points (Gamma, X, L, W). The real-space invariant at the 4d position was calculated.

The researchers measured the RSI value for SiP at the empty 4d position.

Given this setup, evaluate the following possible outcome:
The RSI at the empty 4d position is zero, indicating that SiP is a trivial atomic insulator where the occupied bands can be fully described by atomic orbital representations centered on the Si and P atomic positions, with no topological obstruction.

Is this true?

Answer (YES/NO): NO